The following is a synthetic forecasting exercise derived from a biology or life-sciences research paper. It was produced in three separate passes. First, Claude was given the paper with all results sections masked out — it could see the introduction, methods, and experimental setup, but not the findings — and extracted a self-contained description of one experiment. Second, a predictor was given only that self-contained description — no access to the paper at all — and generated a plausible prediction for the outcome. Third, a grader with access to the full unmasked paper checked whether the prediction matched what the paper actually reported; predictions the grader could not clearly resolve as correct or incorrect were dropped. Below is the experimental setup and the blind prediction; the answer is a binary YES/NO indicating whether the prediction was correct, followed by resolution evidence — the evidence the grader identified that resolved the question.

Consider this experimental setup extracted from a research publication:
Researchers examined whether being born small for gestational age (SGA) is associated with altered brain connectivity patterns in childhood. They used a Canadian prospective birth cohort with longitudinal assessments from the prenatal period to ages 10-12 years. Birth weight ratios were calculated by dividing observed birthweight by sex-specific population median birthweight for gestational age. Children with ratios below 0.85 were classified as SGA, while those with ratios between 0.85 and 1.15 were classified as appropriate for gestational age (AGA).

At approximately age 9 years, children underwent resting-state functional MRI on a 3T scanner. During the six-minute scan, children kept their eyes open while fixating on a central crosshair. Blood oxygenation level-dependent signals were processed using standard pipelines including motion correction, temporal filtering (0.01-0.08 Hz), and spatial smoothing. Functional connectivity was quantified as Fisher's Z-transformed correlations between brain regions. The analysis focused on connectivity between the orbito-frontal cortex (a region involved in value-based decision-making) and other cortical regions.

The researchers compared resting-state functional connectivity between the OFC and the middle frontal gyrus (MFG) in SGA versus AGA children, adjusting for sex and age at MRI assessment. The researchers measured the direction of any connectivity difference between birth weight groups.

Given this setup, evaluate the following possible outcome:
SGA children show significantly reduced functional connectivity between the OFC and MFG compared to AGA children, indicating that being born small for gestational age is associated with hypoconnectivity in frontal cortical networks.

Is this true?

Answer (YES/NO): YES